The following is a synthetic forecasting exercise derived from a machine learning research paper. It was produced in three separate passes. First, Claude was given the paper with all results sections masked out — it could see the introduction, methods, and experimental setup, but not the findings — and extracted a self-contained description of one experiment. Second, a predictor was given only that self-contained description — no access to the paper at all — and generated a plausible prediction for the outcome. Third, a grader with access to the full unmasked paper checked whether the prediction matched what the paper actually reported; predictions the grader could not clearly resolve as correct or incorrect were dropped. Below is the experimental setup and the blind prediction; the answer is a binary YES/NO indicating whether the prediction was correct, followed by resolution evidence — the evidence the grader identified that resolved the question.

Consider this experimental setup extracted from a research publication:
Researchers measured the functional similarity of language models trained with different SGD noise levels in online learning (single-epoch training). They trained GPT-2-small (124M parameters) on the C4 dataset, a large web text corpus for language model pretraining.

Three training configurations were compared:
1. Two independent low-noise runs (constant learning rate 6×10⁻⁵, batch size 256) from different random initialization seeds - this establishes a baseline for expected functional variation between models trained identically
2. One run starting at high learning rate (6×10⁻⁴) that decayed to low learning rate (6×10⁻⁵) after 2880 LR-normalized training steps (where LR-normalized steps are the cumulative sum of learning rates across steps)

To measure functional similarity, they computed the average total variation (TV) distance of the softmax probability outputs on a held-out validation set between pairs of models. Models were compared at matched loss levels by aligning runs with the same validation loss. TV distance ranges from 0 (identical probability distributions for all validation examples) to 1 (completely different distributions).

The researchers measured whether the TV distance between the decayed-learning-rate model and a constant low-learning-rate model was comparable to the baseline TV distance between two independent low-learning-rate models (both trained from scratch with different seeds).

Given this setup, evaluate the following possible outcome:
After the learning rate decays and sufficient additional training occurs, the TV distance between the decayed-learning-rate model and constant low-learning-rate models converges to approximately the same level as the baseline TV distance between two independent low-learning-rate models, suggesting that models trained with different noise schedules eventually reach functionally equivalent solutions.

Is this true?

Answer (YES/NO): YES